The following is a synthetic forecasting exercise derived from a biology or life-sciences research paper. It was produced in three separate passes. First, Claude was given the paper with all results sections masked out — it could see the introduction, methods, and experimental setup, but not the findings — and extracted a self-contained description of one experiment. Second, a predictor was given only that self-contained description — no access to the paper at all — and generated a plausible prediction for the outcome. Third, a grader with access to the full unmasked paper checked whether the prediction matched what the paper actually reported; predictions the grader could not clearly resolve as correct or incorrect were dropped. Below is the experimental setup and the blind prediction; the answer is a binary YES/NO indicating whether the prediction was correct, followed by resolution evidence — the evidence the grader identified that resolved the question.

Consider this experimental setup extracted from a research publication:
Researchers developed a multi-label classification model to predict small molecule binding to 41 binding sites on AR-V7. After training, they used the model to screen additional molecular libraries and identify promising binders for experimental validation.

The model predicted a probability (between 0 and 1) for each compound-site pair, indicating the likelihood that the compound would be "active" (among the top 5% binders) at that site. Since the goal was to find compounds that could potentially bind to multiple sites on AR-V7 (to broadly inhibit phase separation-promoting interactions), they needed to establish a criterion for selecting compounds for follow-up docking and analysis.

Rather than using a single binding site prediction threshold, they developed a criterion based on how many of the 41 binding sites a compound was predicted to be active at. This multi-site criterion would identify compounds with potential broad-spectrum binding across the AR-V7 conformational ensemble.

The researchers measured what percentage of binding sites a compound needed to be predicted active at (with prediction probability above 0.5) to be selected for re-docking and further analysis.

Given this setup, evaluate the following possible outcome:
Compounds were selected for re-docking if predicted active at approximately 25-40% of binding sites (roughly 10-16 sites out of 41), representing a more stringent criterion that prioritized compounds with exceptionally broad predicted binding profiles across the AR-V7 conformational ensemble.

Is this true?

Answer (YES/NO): NO